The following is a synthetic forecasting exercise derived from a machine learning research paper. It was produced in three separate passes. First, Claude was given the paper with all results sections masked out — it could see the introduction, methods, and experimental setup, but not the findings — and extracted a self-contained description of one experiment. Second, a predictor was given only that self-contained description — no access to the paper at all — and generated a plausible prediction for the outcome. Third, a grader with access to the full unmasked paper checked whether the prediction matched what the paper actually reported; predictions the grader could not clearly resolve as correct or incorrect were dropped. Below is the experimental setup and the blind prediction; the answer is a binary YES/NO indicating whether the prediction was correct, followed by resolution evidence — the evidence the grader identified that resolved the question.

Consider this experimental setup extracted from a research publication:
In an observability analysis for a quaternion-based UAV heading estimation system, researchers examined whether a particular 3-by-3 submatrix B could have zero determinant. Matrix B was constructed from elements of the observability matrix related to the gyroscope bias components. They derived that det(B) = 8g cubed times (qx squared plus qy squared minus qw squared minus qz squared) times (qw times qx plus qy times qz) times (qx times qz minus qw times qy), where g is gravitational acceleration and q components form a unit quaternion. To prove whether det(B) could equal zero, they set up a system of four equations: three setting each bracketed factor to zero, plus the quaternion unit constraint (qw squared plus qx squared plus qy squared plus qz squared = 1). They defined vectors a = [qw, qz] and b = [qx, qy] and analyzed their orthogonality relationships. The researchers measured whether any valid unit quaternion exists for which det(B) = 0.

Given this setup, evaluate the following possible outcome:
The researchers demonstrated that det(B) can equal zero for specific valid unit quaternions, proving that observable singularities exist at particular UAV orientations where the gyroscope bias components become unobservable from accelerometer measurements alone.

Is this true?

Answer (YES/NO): NO